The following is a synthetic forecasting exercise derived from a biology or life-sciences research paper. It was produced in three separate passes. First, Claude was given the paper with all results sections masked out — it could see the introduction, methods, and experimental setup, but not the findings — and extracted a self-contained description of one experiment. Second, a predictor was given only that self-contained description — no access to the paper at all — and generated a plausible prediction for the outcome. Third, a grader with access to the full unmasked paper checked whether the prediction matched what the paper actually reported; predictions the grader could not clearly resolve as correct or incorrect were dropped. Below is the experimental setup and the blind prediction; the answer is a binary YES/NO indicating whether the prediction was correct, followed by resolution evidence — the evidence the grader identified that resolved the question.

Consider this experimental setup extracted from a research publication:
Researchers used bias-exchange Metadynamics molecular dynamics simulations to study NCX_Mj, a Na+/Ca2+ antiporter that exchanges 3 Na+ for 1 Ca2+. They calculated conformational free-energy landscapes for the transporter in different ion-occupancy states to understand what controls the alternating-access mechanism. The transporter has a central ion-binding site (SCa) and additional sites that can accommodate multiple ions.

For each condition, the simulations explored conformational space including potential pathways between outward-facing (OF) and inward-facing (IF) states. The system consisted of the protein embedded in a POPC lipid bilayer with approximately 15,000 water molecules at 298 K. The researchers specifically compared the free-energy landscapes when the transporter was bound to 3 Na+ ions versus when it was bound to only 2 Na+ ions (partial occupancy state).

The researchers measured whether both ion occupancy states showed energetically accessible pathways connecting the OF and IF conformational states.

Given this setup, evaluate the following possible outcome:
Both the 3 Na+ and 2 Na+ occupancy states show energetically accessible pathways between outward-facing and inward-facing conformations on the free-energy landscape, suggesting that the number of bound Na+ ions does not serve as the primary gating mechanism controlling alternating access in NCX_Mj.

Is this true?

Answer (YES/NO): NO